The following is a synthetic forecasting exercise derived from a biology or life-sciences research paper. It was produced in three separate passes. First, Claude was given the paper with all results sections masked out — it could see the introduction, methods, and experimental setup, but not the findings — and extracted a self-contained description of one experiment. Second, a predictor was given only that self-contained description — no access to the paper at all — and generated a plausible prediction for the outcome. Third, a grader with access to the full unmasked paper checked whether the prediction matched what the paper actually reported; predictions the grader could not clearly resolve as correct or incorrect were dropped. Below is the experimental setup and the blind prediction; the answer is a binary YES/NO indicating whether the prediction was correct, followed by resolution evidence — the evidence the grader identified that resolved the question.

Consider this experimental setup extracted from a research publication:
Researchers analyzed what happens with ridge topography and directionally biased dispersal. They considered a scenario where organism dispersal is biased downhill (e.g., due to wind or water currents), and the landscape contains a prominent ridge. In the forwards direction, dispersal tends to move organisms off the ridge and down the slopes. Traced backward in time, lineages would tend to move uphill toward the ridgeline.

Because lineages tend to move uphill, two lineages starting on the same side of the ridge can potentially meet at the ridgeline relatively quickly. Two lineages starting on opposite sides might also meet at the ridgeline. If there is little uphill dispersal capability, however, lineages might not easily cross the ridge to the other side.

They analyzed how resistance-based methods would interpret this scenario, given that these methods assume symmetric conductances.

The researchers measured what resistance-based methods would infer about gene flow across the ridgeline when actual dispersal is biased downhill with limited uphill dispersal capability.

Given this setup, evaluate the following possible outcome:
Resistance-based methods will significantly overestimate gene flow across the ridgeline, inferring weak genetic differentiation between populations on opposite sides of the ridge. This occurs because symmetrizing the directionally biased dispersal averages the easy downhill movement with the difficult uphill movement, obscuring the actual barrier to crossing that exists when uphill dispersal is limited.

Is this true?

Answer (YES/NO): YES